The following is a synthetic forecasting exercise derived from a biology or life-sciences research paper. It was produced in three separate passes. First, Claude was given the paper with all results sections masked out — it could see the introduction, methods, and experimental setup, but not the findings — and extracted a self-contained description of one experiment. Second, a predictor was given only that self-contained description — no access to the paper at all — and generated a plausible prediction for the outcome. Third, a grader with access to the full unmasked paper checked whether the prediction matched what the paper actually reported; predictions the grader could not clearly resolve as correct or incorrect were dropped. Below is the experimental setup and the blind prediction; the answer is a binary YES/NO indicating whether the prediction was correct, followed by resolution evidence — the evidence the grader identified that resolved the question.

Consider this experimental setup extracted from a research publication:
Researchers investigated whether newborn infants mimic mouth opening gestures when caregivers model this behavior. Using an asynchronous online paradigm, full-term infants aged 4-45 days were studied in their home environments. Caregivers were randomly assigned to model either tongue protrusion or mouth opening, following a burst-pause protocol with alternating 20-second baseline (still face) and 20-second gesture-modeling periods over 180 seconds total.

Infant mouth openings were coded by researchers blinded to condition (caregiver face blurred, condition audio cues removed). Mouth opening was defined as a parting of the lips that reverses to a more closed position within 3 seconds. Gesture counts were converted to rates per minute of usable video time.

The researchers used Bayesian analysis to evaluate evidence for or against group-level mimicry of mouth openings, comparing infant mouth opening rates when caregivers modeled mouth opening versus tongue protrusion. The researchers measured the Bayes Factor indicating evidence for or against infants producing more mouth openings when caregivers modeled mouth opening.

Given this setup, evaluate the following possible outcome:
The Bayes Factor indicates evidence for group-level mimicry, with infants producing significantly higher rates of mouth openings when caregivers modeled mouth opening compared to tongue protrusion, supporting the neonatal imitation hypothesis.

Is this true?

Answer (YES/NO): NO